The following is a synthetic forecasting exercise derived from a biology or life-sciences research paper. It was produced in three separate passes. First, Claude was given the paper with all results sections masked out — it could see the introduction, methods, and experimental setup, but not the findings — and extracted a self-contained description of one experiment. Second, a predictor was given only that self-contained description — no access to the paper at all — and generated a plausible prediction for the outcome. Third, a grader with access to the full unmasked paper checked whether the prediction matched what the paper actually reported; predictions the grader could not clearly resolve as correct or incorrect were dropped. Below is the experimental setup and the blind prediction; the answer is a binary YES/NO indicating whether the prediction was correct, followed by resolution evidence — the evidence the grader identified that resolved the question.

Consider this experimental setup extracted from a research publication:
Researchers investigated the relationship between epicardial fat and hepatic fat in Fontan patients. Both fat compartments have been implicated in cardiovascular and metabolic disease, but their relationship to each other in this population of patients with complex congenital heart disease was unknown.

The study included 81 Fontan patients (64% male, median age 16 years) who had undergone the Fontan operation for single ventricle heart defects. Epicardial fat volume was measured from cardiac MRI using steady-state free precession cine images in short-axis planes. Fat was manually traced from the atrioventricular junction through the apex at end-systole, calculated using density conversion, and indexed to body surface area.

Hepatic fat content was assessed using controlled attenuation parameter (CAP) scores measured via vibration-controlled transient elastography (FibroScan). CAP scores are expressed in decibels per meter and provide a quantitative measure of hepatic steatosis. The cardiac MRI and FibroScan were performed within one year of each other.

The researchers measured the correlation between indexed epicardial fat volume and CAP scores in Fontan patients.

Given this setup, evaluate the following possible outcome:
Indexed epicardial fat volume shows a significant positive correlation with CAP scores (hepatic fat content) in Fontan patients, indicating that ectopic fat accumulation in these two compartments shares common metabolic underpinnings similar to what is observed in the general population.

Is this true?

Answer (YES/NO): YES